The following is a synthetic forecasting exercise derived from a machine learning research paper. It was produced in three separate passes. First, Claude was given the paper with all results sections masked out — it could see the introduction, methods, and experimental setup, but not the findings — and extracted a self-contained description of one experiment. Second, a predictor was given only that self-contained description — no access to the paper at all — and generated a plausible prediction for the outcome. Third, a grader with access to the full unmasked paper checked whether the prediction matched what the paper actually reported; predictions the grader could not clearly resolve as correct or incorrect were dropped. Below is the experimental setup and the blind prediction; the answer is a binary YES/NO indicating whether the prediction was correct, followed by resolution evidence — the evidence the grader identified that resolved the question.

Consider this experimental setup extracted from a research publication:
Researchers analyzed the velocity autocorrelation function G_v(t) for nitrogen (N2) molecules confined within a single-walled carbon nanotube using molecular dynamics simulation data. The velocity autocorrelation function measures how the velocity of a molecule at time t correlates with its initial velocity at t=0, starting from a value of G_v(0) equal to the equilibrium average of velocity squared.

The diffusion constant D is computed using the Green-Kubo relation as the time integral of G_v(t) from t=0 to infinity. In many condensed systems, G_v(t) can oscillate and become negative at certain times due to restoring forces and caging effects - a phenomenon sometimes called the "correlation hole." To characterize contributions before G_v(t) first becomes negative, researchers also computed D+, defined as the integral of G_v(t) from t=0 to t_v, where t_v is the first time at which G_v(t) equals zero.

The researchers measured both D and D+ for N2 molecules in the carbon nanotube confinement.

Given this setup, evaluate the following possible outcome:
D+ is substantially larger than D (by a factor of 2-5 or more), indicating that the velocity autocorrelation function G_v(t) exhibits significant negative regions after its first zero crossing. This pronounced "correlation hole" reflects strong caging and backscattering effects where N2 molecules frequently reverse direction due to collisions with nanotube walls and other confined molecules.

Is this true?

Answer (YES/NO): NO